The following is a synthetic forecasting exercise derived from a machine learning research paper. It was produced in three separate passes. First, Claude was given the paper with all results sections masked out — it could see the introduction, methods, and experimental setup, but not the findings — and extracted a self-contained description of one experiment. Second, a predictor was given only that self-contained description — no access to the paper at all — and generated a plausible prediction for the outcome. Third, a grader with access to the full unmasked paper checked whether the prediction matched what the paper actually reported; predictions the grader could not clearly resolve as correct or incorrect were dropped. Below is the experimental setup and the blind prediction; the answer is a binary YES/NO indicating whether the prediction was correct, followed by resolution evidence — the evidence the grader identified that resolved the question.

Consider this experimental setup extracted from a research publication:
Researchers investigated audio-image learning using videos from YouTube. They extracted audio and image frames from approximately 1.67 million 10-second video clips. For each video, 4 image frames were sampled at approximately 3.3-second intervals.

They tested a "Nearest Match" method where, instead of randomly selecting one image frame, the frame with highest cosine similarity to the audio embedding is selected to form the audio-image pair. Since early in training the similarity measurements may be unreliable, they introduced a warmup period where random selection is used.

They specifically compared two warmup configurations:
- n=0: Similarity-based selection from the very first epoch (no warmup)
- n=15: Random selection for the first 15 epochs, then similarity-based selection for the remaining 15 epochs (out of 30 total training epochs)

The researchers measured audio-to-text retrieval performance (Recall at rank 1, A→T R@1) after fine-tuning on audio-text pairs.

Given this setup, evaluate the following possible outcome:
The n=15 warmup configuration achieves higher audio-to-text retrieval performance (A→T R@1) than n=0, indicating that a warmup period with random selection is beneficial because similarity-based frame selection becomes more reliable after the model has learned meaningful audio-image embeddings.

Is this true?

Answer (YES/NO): YES